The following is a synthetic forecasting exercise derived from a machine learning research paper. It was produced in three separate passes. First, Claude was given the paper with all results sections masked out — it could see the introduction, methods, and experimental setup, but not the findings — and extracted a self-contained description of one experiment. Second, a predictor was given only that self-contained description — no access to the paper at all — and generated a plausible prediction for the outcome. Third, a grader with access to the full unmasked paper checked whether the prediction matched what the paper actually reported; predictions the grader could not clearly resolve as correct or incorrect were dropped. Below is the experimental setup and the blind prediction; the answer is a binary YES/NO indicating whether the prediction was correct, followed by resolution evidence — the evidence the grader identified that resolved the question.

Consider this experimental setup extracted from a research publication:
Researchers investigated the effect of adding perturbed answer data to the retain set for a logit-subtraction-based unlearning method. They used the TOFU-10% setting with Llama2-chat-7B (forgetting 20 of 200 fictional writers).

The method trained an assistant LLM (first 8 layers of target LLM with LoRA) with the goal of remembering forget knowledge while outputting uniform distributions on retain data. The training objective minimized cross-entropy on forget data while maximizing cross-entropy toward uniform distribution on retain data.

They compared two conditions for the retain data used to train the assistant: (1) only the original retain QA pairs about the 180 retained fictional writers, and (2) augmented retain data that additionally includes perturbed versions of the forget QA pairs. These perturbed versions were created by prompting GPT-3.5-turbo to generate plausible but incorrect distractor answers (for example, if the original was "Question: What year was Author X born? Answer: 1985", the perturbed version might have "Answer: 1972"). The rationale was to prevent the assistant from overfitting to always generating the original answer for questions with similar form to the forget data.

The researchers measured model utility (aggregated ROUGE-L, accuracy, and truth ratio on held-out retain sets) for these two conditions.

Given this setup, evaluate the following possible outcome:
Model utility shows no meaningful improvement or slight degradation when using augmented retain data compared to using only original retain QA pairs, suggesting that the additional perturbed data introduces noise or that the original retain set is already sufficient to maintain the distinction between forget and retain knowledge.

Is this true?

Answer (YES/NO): NO